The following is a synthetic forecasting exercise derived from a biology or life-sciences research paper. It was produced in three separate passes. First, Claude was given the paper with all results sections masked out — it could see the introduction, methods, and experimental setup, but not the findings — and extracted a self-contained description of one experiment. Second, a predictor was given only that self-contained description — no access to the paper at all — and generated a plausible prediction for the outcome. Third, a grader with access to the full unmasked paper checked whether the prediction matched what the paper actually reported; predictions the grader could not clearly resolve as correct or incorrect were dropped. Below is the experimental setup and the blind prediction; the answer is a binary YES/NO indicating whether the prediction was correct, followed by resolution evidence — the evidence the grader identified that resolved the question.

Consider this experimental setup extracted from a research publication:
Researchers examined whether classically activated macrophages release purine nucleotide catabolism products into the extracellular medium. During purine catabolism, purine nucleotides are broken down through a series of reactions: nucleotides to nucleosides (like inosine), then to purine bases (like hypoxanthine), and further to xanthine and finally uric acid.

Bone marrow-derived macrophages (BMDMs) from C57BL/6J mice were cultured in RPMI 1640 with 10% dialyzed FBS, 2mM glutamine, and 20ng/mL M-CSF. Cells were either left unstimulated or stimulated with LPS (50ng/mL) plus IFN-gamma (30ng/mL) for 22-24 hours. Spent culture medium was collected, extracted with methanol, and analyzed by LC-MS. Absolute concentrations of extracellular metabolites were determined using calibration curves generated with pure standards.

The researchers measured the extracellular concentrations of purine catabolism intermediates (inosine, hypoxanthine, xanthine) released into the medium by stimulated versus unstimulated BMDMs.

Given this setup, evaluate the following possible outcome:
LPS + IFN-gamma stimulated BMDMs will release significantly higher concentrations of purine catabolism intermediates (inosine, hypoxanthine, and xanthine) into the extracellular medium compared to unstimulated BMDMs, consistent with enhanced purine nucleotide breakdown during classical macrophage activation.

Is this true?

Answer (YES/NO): YES